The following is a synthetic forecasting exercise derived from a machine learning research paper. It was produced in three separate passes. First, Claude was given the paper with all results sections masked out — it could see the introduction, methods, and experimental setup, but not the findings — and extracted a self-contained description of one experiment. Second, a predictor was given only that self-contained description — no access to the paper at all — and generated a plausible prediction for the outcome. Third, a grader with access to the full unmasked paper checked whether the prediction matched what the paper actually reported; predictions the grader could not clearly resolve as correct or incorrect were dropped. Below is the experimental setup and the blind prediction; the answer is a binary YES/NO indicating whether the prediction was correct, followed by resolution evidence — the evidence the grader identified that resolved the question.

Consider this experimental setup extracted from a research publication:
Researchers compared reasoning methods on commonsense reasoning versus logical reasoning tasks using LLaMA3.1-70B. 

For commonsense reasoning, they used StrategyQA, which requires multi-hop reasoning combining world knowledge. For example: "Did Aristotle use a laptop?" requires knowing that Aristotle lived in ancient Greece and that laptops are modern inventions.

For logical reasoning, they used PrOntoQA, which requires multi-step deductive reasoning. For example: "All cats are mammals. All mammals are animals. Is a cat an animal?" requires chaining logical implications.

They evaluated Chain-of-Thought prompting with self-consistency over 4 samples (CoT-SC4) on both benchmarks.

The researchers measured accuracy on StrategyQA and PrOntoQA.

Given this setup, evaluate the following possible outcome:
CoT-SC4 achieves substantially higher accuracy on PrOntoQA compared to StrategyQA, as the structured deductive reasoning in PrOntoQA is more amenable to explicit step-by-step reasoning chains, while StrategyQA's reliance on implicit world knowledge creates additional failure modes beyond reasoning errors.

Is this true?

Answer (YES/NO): YES